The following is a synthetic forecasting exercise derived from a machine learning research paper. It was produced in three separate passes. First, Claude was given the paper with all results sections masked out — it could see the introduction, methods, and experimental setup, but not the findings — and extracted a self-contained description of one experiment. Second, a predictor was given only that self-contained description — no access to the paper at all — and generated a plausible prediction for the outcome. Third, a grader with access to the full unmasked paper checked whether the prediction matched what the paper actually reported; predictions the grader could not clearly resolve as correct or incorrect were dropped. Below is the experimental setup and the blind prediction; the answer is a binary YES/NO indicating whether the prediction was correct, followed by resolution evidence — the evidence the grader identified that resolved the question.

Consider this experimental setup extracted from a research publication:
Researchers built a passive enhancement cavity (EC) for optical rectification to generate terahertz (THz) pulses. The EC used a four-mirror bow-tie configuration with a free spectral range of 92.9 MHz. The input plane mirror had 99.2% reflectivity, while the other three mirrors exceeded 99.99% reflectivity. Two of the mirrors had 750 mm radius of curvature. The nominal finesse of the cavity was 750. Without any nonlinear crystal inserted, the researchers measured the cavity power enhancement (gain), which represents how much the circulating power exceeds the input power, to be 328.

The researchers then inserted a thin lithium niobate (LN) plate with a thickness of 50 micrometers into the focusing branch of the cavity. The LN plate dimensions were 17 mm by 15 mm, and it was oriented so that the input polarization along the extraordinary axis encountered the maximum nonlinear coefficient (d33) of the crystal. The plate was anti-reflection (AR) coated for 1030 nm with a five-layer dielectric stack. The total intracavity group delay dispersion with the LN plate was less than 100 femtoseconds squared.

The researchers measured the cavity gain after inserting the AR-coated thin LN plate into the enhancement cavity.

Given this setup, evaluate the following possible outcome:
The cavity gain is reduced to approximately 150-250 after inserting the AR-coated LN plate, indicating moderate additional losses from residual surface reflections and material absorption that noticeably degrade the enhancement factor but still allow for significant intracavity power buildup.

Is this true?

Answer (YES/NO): YES